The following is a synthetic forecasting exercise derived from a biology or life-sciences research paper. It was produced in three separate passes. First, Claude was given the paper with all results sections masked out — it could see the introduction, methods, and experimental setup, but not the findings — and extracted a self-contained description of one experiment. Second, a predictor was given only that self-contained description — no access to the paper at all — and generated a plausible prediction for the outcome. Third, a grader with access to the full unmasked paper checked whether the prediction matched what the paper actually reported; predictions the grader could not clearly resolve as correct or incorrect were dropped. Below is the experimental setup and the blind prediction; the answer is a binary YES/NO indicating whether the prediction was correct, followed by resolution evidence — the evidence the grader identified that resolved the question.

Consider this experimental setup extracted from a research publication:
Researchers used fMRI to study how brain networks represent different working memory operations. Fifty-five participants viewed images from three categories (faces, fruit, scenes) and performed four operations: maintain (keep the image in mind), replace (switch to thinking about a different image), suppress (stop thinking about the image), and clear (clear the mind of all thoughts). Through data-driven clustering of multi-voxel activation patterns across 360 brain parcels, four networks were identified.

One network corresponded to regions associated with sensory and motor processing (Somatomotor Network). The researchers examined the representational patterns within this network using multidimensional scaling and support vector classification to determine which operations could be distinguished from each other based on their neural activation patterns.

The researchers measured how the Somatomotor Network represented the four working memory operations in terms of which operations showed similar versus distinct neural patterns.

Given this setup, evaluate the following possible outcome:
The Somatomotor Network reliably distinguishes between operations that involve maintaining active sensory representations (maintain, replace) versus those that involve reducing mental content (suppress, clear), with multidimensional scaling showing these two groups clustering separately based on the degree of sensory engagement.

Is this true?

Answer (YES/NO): NO